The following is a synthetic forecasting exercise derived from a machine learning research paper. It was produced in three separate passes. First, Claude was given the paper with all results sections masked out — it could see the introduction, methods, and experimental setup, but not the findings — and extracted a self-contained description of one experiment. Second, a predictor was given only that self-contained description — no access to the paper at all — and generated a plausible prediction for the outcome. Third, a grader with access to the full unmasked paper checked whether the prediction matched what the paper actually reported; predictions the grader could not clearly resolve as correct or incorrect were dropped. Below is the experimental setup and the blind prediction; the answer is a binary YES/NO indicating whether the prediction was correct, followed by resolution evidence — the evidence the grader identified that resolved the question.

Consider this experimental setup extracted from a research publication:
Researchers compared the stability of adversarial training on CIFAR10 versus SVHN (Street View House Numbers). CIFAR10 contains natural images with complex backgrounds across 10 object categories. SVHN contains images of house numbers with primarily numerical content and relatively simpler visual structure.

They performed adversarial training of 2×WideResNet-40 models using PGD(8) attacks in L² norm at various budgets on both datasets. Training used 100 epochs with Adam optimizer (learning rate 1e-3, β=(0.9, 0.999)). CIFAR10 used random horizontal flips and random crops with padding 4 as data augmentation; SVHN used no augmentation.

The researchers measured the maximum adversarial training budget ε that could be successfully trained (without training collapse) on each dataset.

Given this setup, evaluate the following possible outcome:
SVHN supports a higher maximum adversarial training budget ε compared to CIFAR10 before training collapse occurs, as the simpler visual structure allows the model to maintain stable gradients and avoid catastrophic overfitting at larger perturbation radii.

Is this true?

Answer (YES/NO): NO